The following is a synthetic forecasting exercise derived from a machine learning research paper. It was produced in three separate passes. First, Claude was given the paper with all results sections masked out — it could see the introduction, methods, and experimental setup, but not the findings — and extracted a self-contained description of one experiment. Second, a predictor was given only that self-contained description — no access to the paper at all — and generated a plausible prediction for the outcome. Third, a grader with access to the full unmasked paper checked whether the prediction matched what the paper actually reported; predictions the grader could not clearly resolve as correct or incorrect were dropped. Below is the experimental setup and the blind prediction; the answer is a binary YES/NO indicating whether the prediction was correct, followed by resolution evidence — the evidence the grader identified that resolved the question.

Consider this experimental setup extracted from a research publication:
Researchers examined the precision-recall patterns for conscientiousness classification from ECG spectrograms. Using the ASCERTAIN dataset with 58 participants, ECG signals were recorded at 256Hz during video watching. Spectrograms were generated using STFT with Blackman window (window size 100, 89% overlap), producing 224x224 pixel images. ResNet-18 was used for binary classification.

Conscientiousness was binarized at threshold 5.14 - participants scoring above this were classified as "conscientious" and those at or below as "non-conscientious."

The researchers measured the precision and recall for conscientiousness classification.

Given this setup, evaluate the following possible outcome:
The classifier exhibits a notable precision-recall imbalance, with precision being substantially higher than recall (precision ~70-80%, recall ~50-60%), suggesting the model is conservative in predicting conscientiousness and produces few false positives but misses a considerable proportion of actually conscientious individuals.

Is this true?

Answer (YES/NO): NO